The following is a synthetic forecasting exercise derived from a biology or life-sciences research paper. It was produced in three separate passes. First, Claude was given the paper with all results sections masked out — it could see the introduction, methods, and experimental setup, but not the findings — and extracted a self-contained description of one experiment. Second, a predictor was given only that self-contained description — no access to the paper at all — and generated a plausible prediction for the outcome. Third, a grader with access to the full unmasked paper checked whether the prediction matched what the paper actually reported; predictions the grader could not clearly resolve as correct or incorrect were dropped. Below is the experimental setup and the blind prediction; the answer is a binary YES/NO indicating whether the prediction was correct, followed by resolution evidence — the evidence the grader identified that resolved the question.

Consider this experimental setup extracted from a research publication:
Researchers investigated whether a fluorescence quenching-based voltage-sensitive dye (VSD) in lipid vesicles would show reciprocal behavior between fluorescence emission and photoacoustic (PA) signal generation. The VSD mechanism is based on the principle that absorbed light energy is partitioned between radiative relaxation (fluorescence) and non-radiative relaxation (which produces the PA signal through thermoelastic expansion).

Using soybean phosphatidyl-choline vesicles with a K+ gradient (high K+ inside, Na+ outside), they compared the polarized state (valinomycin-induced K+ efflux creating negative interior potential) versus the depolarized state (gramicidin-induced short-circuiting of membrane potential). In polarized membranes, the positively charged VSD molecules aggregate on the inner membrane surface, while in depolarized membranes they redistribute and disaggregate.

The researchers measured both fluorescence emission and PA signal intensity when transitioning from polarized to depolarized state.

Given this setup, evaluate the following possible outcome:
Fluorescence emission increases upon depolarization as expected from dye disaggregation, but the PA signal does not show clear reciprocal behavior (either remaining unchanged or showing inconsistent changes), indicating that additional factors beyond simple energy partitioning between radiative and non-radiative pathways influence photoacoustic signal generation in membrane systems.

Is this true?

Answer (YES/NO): NO